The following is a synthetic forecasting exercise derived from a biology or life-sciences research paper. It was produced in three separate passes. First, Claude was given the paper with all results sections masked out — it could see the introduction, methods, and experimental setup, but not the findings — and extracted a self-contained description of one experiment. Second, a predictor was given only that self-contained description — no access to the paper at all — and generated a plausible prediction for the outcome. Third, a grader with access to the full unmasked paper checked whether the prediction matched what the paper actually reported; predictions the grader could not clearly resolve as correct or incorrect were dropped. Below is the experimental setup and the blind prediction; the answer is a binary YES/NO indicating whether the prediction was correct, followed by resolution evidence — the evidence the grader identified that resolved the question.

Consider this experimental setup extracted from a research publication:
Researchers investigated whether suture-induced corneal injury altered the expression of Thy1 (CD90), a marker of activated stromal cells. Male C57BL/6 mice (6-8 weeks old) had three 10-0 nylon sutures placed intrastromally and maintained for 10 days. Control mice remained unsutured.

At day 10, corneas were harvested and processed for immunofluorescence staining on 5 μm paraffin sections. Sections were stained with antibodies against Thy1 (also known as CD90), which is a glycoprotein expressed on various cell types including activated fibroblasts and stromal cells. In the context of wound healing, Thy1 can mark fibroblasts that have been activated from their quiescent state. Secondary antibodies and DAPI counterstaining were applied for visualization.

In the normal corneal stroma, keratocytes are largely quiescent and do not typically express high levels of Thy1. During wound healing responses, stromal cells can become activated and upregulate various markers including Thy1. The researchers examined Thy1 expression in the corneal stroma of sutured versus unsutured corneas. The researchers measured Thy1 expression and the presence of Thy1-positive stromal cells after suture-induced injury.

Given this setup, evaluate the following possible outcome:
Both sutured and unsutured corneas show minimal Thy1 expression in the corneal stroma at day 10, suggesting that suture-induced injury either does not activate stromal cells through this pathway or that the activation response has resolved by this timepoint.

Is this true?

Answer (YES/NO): NO